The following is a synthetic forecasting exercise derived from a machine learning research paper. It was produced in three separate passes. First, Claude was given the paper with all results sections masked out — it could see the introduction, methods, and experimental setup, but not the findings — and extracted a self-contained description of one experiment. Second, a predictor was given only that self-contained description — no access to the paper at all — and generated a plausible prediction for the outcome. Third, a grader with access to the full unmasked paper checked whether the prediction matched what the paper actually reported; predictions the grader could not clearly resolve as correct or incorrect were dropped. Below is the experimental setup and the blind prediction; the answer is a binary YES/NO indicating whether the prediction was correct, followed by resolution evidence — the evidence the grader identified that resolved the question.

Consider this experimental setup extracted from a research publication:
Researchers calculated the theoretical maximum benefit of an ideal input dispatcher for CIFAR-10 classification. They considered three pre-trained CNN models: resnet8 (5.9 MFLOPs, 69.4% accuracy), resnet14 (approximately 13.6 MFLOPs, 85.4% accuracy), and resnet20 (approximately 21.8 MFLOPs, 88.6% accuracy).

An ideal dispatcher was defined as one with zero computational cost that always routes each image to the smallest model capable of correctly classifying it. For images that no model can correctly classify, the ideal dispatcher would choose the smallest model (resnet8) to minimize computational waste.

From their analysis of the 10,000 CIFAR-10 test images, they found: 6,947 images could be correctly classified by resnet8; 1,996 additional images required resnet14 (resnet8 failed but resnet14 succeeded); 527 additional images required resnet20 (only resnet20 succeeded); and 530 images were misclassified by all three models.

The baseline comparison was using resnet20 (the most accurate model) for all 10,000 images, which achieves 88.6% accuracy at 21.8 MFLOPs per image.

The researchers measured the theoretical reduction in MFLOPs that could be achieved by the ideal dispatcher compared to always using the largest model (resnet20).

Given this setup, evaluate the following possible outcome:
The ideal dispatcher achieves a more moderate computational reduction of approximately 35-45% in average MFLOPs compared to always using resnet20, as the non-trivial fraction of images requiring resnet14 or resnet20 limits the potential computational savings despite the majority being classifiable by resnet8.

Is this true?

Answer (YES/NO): NO